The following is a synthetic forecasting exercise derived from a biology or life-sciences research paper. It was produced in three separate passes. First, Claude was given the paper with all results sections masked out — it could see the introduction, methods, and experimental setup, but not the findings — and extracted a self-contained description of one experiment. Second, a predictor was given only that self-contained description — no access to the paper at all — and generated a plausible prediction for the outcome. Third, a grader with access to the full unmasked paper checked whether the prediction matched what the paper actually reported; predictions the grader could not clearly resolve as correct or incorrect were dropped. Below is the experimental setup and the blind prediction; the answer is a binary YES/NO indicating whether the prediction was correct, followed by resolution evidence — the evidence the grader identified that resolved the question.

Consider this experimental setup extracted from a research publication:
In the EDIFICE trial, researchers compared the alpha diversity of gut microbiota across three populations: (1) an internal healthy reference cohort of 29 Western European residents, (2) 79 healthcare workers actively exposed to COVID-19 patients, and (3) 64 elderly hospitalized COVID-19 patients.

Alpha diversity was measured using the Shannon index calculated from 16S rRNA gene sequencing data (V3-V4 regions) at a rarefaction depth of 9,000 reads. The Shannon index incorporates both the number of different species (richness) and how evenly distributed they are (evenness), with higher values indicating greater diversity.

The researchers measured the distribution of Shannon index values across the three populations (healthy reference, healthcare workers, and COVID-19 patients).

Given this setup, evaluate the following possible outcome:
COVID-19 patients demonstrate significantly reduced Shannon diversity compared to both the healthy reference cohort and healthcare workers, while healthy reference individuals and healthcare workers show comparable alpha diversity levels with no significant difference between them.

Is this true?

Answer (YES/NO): NO